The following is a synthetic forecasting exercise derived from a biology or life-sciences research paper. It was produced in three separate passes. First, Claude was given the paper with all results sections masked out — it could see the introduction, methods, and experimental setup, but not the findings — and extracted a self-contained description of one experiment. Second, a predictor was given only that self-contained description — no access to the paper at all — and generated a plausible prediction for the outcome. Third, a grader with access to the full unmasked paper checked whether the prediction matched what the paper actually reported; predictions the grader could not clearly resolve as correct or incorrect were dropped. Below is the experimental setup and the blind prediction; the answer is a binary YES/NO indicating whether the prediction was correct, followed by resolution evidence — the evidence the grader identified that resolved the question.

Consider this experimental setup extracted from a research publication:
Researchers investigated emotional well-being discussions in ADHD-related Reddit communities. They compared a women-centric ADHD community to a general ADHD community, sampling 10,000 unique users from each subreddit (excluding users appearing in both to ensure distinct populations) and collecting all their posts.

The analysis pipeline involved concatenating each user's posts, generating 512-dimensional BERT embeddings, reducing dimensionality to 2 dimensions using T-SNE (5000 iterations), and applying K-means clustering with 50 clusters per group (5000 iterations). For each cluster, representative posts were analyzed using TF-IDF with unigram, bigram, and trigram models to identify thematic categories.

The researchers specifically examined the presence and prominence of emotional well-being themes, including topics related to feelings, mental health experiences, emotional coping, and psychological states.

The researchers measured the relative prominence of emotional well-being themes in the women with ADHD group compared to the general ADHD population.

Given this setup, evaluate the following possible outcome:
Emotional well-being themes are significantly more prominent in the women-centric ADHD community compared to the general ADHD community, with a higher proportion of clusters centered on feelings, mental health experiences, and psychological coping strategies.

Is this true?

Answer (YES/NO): YES